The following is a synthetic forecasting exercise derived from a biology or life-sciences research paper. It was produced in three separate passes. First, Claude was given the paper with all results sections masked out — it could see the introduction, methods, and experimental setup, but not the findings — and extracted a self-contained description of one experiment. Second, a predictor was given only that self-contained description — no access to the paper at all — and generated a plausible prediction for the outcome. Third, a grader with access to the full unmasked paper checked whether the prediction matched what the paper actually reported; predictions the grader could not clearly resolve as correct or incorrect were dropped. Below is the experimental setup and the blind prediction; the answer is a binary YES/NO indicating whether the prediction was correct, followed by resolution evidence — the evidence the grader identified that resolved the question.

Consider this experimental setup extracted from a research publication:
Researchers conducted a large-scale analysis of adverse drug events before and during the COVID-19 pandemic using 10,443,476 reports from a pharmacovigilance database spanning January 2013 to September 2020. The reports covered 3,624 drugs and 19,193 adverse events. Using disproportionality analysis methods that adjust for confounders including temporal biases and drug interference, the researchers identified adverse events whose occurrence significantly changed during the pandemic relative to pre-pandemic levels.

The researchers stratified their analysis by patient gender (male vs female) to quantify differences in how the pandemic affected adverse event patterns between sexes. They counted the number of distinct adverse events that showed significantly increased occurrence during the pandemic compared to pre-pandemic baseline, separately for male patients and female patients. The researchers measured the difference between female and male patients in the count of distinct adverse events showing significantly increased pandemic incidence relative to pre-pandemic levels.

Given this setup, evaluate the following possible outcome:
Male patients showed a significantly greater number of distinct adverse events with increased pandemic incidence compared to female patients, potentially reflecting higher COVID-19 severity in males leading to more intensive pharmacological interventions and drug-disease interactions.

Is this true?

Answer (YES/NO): NO